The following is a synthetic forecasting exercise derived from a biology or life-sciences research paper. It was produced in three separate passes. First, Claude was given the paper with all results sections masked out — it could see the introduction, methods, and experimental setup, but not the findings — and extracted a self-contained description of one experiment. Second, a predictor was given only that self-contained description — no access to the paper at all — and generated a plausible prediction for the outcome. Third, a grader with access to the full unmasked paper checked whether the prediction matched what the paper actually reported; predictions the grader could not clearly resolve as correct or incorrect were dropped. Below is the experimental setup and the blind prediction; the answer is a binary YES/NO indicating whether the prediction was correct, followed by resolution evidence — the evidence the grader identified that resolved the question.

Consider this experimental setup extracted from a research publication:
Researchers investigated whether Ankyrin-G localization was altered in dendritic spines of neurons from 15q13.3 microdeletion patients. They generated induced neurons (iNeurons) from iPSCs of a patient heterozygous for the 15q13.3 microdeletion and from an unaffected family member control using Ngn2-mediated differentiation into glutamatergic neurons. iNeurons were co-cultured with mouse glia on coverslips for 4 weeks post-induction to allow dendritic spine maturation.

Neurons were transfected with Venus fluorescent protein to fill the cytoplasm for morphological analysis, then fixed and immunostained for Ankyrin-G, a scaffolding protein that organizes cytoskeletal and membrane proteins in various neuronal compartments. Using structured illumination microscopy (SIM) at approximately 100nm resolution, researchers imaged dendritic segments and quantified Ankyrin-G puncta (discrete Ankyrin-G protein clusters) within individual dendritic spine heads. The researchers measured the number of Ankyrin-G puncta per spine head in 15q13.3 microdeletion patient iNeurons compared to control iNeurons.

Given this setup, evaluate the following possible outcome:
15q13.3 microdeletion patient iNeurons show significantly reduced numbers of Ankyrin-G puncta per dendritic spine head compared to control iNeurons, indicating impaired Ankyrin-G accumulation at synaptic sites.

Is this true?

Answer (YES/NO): YES